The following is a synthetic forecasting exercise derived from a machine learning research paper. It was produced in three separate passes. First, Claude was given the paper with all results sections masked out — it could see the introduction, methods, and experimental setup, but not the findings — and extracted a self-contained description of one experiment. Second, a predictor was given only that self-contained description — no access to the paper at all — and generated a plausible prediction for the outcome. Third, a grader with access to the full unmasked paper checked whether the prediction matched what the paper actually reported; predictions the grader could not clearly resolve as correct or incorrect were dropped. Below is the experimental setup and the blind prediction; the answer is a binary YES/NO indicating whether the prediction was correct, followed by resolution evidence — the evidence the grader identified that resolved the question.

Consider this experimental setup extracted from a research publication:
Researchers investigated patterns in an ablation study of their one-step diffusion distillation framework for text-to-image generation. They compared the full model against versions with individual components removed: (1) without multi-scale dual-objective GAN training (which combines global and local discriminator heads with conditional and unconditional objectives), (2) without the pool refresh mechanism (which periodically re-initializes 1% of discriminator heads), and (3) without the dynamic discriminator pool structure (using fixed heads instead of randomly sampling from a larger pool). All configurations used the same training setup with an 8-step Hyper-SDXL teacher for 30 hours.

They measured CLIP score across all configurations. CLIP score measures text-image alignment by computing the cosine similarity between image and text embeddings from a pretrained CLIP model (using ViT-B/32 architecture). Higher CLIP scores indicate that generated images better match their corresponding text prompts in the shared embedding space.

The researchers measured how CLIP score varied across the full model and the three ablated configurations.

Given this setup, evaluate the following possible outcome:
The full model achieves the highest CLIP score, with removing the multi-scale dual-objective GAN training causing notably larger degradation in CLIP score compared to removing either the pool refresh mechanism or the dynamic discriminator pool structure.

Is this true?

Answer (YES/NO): NO